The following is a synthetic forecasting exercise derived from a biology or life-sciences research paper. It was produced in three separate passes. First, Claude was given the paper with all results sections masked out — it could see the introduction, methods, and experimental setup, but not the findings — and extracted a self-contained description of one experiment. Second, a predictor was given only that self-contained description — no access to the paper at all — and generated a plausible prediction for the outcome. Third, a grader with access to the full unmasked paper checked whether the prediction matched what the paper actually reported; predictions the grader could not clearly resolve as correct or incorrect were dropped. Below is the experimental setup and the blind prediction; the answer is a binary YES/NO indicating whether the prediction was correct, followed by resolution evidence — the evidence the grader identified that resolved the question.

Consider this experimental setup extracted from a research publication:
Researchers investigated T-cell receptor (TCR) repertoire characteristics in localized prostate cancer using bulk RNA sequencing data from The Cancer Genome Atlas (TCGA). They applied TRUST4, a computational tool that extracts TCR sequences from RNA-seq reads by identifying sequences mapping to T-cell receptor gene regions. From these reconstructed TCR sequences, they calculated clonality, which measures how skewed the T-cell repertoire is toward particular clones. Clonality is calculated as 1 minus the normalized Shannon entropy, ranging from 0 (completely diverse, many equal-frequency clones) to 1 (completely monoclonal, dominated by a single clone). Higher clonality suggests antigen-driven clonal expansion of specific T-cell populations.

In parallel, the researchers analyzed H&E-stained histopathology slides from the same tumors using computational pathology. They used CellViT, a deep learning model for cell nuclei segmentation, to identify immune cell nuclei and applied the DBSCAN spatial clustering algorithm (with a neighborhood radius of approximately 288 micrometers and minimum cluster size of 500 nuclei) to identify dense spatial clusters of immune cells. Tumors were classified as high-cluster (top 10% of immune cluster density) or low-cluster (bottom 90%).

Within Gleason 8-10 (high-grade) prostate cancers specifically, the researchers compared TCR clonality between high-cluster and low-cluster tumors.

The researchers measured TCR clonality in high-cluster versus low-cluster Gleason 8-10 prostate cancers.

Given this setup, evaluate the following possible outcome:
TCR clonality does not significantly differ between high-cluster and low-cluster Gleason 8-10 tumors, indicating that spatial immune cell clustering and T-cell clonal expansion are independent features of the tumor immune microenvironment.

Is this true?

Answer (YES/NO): NO